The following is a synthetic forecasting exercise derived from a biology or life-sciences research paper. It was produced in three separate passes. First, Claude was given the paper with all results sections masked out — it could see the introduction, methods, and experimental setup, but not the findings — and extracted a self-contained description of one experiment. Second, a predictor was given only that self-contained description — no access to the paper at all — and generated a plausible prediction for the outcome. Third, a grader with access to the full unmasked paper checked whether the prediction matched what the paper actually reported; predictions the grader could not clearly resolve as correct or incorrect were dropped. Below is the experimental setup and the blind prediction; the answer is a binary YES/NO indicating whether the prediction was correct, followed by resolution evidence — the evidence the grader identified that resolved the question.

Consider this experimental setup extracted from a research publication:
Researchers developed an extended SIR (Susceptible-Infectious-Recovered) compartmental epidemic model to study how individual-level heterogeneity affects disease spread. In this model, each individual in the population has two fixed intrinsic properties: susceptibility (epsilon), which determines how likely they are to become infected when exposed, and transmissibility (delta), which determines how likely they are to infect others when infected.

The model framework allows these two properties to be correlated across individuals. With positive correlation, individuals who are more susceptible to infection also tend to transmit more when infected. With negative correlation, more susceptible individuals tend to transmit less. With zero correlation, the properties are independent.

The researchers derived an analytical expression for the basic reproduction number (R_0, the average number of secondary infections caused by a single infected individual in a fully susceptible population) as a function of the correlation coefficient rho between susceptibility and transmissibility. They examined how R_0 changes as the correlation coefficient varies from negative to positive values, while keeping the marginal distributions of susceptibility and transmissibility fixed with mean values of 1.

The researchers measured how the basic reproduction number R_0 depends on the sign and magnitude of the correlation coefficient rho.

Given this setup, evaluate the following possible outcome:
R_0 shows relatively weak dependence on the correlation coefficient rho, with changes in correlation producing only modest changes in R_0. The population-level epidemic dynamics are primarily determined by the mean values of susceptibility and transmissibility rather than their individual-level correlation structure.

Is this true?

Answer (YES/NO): NO